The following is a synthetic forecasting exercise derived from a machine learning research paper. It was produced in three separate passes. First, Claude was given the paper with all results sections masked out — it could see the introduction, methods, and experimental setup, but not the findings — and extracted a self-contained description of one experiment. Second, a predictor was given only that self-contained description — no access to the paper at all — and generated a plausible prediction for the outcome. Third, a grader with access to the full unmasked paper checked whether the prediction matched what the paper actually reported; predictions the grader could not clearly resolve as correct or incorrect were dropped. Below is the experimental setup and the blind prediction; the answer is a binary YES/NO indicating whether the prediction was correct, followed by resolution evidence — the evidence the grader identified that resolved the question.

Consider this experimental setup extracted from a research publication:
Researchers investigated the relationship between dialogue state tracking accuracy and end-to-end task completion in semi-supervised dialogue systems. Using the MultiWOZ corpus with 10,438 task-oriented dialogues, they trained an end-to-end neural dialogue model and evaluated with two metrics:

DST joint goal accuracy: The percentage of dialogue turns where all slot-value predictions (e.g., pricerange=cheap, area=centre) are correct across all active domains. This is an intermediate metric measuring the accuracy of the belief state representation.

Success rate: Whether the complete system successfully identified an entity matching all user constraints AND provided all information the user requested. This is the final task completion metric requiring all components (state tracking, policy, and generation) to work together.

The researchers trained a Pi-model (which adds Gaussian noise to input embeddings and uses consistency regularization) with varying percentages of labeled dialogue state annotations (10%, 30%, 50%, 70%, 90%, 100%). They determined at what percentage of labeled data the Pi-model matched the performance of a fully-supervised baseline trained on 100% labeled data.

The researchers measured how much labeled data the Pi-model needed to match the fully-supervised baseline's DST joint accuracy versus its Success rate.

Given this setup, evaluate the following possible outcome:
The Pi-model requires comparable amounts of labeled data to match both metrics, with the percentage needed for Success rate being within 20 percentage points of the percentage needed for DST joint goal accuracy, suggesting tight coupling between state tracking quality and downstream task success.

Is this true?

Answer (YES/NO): NO